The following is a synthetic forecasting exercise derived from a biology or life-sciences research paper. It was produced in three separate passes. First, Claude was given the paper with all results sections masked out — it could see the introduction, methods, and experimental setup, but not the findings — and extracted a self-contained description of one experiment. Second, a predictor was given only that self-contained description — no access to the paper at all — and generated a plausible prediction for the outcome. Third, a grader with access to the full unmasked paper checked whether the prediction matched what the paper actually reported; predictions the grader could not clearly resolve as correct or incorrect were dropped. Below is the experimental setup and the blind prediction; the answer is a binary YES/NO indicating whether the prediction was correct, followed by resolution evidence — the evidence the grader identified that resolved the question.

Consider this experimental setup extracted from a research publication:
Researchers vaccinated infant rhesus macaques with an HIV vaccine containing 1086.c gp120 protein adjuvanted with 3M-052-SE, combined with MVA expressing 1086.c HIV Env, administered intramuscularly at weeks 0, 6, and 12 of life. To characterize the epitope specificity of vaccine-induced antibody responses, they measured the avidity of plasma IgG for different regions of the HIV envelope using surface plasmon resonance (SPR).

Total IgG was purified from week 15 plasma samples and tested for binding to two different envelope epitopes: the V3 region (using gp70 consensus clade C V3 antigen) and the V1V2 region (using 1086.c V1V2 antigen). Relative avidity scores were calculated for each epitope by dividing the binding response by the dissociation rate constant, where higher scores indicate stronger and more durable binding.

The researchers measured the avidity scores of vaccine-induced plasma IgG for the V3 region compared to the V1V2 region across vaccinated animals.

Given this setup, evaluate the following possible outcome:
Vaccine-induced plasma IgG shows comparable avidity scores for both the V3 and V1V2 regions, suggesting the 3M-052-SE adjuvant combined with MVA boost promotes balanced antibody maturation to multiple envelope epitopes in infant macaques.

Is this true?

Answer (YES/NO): NO